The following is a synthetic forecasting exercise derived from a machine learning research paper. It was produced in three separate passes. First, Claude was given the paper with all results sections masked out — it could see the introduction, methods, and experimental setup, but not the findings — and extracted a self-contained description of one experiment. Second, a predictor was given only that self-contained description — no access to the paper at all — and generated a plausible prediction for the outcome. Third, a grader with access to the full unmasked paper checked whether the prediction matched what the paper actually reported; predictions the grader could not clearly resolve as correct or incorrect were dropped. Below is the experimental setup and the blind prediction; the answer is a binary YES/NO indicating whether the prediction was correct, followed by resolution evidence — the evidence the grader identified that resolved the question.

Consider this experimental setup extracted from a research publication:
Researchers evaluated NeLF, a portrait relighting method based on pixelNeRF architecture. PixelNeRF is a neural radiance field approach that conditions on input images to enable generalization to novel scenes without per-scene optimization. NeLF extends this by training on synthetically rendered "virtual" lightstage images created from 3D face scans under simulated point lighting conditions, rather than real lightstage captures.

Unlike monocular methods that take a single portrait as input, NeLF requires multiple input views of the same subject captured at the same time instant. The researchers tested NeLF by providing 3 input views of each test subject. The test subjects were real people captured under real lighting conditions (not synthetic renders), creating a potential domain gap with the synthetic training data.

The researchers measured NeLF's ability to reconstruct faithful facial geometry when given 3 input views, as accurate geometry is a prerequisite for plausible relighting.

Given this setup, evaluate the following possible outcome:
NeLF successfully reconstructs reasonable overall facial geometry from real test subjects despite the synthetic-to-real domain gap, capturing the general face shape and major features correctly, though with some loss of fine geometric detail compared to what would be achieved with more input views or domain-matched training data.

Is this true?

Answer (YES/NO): NO